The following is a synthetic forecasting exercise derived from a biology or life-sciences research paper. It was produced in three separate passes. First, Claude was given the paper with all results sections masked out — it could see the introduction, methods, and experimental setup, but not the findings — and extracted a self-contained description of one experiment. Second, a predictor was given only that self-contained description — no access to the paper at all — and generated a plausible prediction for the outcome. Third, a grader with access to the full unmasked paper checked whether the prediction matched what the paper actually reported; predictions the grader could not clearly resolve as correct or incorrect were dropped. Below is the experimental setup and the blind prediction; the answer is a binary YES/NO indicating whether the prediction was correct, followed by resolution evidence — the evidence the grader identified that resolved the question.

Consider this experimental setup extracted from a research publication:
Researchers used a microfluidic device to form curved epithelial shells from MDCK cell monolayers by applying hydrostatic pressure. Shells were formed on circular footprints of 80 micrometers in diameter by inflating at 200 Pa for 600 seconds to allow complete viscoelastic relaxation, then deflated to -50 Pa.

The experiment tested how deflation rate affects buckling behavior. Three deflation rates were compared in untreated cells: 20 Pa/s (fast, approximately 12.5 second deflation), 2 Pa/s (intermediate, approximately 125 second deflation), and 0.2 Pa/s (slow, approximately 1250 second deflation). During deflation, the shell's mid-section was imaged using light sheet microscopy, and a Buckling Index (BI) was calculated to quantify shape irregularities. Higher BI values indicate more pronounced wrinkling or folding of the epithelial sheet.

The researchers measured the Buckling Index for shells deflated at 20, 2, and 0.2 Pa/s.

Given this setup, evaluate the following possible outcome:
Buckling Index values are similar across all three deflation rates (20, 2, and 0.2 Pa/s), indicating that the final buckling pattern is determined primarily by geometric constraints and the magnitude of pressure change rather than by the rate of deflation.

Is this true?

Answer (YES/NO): NO